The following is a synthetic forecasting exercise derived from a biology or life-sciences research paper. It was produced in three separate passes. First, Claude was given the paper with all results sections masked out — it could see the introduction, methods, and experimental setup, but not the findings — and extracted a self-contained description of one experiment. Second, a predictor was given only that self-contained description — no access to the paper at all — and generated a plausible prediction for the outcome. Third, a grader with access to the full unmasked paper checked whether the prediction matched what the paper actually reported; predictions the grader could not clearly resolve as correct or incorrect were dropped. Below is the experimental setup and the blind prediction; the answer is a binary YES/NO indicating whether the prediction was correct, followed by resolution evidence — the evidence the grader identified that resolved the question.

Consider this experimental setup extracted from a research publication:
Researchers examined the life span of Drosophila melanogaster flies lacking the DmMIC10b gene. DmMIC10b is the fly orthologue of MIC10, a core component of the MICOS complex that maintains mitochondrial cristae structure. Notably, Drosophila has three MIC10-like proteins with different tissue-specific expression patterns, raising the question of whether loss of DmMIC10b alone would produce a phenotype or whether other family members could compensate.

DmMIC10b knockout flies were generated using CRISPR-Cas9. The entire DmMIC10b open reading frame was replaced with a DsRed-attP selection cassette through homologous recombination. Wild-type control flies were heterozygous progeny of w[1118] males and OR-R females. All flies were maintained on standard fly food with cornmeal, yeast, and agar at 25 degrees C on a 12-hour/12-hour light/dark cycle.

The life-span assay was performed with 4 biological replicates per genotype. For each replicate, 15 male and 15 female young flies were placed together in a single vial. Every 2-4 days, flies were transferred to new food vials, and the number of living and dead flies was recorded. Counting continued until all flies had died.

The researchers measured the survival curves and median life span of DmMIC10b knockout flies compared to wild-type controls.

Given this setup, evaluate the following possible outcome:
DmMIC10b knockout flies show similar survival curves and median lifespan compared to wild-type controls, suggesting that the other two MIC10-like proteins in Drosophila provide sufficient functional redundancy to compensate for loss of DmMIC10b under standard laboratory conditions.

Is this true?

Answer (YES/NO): NO